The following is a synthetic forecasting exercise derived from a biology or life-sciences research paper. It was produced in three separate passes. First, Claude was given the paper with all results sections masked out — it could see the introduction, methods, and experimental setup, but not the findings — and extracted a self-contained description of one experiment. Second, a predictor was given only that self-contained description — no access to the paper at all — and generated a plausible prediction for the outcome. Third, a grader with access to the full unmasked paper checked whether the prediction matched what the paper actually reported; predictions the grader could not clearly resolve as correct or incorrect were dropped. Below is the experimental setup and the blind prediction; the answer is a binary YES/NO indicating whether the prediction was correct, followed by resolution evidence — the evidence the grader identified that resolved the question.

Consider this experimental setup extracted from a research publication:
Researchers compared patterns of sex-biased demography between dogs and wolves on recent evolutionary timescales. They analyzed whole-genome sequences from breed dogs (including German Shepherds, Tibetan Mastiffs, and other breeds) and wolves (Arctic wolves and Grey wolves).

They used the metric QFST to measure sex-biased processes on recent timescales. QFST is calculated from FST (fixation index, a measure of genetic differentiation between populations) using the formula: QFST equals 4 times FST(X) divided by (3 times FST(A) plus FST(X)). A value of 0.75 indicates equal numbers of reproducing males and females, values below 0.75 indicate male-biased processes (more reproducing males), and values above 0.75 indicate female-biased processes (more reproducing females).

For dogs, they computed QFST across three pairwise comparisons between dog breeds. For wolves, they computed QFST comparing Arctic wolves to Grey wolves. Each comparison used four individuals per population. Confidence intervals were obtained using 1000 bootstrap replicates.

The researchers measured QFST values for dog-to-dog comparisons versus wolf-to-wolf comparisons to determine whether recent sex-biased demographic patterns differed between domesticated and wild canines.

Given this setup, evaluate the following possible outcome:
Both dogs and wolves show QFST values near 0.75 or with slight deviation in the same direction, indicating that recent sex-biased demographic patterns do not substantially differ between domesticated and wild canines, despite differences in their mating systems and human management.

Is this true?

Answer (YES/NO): NO